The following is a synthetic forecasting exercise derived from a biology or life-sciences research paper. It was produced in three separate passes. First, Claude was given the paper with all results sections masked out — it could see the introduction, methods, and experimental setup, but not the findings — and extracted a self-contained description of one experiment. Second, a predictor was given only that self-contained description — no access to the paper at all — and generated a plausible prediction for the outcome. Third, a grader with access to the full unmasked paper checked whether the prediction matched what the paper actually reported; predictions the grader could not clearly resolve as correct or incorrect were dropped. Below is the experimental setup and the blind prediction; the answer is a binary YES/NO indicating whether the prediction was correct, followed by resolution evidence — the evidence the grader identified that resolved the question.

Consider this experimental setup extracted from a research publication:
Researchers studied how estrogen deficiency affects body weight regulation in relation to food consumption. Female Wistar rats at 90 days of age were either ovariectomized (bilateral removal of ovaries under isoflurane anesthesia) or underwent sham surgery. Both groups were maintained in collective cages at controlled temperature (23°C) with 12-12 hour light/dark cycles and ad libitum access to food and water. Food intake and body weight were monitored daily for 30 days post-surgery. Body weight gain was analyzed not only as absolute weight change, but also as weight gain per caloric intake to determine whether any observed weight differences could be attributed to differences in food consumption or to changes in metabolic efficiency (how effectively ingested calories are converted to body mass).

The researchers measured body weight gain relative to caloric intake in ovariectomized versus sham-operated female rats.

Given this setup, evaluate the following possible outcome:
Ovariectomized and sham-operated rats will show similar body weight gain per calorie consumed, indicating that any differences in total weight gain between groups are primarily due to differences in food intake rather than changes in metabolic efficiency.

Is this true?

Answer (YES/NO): NO